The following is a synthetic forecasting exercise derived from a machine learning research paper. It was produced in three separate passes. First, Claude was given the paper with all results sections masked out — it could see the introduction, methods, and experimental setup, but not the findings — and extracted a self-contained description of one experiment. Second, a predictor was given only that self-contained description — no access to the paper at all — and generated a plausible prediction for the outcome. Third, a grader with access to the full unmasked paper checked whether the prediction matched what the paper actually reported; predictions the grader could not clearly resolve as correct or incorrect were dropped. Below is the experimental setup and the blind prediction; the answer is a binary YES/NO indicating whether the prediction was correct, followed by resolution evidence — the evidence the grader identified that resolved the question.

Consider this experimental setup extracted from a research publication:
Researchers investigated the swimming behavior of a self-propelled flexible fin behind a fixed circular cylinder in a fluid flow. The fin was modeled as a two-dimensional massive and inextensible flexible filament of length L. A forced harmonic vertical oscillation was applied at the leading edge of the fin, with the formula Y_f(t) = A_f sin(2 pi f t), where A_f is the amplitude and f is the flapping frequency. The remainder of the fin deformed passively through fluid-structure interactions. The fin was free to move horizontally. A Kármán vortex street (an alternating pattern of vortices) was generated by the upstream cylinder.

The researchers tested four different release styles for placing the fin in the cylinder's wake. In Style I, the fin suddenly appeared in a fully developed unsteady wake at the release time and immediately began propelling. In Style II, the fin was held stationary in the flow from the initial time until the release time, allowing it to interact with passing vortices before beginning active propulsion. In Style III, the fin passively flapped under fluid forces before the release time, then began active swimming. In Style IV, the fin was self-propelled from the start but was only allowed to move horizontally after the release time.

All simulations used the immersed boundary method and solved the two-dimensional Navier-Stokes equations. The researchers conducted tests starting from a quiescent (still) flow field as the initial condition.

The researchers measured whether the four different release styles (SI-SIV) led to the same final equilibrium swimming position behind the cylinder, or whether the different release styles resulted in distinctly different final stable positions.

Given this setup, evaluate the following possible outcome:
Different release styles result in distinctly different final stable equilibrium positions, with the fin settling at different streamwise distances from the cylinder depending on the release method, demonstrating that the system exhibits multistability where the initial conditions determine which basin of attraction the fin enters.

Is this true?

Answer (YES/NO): YES